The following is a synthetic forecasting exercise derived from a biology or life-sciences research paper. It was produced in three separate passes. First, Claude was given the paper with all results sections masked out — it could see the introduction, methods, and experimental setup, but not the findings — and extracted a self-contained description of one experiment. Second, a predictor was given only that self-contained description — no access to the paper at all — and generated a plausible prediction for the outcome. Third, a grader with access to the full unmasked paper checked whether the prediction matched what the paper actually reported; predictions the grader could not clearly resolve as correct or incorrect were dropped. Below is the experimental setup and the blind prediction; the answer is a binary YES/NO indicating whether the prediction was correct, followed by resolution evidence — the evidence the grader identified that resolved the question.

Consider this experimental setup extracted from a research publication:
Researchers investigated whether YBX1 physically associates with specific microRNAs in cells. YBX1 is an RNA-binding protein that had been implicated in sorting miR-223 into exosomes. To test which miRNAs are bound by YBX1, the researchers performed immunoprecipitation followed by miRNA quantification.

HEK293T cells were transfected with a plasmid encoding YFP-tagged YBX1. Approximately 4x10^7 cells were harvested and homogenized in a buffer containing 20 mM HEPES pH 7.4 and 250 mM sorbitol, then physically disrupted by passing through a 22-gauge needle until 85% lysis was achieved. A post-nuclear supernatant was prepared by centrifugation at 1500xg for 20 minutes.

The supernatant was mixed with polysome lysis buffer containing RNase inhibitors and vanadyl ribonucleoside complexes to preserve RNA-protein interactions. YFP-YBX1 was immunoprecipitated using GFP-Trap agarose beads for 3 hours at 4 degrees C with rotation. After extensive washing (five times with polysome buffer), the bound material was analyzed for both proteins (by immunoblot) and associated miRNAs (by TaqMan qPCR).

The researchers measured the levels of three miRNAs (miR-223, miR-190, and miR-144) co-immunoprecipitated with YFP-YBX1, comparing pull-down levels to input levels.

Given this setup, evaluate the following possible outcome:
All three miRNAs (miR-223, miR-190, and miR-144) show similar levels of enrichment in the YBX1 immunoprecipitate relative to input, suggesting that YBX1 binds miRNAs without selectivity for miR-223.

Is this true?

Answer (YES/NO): NO